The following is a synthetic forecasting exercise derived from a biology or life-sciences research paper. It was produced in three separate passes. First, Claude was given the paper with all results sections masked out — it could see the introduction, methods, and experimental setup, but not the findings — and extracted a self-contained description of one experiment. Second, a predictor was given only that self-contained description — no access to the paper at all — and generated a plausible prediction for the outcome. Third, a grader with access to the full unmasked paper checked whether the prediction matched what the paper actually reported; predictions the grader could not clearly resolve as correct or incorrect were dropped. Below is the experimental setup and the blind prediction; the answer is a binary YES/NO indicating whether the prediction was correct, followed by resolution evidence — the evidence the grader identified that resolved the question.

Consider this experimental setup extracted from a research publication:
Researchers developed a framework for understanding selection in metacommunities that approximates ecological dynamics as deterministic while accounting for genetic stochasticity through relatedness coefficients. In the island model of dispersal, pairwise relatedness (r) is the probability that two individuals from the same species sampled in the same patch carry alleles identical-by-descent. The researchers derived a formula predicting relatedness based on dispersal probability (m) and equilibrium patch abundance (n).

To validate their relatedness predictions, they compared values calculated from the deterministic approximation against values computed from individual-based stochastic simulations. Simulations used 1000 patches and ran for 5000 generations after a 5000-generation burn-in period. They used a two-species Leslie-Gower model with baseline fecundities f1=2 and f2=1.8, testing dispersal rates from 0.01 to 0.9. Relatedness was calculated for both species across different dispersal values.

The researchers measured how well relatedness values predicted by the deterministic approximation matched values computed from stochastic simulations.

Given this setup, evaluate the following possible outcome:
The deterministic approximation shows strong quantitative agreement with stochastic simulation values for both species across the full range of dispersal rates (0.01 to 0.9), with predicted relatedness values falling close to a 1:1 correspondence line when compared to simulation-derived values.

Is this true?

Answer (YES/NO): YES